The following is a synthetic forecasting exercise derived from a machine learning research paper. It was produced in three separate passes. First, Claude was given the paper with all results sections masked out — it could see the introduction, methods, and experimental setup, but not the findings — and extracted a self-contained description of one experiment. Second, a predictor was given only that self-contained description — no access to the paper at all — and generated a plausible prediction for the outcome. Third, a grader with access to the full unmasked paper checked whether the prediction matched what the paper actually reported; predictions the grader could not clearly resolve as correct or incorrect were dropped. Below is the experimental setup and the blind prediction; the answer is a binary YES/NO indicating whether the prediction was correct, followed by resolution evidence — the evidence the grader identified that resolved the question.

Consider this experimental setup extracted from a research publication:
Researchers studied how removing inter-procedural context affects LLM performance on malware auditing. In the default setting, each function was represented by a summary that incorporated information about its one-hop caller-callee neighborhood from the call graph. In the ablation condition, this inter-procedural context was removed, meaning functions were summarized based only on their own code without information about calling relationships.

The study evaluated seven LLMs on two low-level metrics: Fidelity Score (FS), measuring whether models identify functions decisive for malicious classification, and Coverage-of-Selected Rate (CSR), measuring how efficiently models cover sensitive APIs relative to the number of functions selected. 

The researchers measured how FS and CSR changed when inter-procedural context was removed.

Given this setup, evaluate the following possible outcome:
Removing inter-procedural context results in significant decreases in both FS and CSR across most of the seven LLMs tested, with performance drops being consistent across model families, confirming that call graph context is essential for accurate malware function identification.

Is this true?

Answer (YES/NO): NO